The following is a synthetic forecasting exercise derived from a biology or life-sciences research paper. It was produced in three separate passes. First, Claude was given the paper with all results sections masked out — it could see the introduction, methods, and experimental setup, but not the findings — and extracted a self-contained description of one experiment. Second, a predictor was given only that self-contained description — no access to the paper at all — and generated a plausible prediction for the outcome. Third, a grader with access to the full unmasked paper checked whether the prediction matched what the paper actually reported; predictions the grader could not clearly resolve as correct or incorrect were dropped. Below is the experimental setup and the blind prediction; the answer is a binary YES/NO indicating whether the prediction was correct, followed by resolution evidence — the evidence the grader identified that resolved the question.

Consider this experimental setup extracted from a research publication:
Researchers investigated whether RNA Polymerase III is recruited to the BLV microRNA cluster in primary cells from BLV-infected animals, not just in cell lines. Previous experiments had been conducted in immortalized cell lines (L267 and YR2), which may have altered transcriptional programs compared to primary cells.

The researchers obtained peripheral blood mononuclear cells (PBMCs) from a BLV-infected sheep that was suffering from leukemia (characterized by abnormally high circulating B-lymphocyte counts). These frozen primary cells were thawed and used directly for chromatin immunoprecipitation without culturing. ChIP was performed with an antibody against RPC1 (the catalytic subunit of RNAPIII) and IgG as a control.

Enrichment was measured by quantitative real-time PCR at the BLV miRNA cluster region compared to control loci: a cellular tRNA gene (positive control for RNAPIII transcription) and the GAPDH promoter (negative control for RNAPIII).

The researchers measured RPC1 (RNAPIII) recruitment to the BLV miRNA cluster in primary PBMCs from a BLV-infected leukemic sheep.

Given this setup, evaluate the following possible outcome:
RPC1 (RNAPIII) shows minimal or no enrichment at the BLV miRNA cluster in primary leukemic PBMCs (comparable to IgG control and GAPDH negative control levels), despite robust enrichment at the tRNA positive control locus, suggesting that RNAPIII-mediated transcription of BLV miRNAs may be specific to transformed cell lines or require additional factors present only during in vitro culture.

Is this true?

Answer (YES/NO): NO